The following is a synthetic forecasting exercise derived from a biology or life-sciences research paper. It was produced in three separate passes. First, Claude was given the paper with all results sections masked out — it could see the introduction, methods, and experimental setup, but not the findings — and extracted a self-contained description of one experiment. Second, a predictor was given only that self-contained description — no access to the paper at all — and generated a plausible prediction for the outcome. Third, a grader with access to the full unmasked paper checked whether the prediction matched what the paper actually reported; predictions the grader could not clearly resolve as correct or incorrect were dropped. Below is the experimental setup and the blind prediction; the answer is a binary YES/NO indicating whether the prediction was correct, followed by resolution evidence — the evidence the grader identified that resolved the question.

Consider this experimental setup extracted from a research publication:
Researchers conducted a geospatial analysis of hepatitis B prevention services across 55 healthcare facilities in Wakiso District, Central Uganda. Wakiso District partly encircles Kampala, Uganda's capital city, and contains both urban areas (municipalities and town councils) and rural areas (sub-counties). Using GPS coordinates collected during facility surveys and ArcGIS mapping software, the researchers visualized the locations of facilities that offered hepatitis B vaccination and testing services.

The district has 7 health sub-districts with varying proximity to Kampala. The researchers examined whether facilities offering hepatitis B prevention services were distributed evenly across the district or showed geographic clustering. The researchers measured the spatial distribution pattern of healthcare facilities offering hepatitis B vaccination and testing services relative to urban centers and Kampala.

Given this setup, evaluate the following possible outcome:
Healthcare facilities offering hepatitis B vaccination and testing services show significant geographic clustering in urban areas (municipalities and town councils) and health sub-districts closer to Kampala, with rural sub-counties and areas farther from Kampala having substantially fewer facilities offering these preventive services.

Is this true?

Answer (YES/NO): YES